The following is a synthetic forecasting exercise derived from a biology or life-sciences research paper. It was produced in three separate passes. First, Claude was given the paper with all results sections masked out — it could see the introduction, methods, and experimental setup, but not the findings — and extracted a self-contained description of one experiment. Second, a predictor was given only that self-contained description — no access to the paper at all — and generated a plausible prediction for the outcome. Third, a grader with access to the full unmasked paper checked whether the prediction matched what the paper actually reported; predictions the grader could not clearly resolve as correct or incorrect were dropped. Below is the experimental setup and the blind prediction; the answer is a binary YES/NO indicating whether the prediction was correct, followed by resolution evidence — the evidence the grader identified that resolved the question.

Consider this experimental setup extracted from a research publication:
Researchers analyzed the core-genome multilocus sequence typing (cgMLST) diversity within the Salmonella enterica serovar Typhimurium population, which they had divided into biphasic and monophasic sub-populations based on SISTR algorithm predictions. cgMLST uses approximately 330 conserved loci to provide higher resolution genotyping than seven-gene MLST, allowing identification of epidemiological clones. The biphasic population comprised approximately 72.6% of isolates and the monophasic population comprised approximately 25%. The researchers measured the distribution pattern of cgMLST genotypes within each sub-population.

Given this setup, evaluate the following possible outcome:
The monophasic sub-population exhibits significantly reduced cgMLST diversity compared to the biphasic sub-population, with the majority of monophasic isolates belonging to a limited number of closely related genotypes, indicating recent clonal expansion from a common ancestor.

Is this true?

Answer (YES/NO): YES